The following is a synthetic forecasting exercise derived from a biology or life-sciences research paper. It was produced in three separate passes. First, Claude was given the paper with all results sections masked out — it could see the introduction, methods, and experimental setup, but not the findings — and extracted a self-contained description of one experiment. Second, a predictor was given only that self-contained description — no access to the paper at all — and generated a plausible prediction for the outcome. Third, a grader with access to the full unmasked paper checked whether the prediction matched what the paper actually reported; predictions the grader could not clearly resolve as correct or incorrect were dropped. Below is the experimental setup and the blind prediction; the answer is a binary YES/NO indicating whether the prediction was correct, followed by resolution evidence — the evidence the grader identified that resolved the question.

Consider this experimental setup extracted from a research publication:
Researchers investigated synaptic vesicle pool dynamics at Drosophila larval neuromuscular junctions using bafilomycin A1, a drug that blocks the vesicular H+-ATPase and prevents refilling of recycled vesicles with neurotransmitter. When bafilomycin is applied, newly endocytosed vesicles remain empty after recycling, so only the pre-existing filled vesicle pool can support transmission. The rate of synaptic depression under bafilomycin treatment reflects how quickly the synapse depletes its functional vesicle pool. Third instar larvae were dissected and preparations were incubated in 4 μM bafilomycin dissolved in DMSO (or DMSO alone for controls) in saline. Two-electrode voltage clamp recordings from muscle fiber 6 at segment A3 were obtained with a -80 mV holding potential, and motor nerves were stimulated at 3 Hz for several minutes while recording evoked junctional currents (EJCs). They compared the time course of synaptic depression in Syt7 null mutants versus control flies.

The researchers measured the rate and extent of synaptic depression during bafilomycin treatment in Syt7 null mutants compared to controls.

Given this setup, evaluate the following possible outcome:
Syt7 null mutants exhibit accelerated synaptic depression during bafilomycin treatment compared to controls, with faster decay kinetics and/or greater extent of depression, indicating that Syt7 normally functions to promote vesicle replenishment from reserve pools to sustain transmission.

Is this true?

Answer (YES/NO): NO